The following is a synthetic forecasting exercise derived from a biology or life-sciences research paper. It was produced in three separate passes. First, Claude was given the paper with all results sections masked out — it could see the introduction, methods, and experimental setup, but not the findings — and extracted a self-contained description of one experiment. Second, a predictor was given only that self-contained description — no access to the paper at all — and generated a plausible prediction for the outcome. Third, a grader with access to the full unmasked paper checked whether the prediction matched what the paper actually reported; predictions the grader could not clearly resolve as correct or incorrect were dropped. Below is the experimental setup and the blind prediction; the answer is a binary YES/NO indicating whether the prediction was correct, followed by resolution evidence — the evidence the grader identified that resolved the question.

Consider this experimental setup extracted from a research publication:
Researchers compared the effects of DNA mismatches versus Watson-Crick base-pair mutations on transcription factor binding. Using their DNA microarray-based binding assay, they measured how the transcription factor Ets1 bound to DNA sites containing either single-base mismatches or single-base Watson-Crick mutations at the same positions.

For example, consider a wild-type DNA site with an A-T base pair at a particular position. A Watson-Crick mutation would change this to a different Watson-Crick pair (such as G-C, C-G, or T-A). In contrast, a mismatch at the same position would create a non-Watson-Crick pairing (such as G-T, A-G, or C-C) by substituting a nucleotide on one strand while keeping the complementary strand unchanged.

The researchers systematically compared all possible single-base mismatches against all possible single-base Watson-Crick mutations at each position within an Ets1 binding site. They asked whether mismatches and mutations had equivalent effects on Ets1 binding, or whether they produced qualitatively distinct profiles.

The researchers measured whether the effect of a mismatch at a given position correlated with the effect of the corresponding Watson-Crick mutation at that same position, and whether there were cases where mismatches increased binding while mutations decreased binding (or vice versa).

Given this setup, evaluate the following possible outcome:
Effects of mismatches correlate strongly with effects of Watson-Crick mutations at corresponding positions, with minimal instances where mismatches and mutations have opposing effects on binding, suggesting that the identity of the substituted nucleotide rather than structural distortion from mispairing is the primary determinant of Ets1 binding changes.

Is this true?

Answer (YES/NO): NO